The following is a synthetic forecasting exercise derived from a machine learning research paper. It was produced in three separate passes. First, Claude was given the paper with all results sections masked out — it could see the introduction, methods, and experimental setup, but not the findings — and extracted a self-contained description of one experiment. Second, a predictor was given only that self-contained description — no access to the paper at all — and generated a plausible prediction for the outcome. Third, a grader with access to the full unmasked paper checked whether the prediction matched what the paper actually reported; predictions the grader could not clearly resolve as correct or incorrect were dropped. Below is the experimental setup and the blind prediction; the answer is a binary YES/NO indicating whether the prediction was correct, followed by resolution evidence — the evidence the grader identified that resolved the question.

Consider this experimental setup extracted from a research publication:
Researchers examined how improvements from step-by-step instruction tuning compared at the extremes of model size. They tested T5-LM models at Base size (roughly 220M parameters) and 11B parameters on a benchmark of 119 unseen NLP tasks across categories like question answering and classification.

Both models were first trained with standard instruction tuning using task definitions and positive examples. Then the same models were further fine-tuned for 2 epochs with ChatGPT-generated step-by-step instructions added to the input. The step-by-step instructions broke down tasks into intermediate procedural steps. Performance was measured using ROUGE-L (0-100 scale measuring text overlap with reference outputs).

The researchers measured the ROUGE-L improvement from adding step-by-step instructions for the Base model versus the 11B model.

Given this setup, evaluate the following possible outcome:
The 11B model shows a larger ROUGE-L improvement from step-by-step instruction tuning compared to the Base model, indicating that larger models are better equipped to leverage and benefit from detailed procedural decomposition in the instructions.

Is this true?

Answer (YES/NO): NO